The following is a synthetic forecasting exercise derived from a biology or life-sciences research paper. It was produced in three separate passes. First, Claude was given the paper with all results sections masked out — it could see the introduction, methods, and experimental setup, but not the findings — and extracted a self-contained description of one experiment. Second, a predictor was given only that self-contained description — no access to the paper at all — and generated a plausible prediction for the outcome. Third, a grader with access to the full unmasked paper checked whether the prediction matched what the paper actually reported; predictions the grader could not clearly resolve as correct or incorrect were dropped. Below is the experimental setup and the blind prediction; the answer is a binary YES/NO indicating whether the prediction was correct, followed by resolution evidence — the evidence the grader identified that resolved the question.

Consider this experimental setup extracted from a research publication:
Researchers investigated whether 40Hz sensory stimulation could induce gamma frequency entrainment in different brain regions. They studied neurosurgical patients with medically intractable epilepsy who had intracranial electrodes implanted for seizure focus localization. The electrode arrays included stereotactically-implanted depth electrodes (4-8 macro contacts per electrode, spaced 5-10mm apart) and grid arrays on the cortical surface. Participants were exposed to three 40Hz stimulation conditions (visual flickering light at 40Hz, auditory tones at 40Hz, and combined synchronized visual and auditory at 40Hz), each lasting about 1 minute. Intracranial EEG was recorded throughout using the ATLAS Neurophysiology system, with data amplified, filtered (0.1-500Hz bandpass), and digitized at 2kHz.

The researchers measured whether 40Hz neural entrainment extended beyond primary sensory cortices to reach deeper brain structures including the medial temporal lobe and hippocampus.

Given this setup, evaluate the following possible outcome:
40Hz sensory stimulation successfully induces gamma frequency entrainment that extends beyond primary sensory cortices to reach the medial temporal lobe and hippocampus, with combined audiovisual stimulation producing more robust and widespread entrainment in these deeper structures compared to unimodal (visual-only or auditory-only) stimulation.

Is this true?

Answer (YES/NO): YES